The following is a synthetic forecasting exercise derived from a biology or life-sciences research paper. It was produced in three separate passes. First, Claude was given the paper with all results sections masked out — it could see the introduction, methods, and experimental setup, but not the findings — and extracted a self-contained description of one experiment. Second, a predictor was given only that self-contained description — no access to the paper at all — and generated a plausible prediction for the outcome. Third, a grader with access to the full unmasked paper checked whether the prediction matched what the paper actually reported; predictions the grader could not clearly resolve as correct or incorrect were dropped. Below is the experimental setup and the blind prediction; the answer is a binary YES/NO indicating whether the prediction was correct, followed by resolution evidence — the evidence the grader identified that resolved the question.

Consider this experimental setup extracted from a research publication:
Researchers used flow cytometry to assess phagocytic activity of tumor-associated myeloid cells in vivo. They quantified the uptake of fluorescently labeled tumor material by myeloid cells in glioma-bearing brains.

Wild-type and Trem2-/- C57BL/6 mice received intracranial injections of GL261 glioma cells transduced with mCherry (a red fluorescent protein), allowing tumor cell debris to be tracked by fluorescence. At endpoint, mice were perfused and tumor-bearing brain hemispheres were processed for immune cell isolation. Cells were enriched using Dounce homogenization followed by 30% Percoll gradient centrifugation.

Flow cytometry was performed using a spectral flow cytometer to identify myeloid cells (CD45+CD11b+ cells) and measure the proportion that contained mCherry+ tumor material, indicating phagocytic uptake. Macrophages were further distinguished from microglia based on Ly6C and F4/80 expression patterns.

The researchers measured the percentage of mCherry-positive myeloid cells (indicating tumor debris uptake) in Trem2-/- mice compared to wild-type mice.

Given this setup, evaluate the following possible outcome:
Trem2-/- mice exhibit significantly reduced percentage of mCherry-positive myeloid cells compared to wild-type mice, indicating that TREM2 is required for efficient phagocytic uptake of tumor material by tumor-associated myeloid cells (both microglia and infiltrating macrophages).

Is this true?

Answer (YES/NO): YES